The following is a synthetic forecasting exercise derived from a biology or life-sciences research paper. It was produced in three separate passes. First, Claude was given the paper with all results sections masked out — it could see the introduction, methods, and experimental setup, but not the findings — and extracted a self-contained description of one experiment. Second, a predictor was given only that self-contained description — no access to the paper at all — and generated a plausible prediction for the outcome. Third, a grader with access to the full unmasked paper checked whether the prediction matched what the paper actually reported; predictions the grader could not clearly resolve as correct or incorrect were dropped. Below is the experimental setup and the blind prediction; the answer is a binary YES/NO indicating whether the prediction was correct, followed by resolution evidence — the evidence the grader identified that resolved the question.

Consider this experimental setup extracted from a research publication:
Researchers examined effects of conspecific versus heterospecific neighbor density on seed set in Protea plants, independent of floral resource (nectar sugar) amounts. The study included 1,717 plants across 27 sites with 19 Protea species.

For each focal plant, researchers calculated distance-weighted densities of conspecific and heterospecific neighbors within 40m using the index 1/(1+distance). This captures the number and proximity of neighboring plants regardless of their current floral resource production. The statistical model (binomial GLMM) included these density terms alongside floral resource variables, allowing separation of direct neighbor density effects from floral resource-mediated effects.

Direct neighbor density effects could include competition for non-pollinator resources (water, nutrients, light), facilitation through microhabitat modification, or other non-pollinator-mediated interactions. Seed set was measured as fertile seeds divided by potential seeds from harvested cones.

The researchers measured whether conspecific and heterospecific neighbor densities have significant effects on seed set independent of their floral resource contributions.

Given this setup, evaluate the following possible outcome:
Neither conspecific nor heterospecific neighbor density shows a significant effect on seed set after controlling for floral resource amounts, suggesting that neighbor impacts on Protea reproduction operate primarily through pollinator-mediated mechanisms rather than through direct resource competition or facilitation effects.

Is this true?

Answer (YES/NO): NO